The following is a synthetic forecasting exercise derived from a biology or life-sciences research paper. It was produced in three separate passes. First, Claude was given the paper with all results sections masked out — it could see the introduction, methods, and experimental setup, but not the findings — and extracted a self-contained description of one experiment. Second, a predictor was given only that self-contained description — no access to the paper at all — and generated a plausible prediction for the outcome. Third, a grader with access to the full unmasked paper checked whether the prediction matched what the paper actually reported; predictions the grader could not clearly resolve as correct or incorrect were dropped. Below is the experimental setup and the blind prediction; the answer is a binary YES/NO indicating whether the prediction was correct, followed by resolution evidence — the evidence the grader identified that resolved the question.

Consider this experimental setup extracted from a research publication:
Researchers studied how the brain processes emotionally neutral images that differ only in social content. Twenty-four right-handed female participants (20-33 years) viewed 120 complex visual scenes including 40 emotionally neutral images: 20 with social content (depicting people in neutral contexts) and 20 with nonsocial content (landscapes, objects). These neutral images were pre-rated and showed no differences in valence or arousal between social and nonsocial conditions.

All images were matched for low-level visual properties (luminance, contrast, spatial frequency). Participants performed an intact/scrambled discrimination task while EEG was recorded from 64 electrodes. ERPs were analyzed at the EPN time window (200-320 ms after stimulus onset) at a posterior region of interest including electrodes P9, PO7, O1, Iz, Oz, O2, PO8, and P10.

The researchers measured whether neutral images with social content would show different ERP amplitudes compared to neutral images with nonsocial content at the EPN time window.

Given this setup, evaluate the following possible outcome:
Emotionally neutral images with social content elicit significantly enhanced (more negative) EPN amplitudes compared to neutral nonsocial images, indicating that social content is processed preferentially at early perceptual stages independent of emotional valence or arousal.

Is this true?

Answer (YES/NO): NO